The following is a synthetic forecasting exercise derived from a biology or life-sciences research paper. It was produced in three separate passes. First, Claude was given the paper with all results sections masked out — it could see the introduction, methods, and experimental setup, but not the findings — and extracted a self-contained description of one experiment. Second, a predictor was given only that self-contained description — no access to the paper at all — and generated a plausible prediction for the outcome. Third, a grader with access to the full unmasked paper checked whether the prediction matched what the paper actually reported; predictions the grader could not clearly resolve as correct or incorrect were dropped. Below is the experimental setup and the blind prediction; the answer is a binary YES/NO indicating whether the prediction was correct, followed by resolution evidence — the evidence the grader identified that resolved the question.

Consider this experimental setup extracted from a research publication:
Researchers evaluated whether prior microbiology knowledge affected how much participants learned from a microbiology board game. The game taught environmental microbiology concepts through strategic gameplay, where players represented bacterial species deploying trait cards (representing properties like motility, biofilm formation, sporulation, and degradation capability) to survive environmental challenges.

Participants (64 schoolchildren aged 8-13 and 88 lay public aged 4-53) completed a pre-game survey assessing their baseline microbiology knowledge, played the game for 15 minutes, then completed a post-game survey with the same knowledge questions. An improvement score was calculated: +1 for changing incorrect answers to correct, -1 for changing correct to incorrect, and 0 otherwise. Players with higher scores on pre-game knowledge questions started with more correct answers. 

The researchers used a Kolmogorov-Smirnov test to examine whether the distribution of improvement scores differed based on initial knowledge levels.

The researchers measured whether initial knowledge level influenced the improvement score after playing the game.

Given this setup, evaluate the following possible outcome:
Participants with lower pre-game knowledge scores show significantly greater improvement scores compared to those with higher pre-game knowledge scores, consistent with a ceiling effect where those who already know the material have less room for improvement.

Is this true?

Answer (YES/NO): YES